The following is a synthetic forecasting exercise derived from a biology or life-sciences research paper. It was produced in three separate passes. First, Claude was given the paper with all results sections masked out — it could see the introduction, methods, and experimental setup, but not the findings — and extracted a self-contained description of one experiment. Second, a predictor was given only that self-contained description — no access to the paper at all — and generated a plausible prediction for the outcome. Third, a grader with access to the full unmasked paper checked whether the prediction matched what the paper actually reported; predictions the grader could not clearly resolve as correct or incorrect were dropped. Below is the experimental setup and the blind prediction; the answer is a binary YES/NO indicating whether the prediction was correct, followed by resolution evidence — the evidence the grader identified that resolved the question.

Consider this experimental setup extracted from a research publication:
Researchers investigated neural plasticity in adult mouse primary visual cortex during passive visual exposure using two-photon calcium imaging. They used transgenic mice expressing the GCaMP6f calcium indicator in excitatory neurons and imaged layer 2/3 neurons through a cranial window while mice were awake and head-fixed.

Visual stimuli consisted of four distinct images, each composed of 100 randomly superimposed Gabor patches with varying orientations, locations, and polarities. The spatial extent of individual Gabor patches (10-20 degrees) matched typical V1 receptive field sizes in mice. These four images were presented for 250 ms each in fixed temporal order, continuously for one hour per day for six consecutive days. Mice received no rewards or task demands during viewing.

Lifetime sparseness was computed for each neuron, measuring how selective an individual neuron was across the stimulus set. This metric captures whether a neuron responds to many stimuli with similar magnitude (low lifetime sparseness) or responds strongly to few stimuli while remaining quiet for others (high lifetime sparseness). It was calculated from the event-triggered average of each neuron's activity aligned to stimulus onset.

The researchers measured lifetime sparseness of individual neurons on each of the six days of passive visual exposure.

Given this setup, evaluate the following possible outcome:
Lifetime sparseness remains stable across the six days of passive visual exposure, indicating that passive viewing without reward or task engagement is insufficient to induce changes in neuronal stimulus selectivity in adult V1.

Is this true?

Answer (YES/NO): NO